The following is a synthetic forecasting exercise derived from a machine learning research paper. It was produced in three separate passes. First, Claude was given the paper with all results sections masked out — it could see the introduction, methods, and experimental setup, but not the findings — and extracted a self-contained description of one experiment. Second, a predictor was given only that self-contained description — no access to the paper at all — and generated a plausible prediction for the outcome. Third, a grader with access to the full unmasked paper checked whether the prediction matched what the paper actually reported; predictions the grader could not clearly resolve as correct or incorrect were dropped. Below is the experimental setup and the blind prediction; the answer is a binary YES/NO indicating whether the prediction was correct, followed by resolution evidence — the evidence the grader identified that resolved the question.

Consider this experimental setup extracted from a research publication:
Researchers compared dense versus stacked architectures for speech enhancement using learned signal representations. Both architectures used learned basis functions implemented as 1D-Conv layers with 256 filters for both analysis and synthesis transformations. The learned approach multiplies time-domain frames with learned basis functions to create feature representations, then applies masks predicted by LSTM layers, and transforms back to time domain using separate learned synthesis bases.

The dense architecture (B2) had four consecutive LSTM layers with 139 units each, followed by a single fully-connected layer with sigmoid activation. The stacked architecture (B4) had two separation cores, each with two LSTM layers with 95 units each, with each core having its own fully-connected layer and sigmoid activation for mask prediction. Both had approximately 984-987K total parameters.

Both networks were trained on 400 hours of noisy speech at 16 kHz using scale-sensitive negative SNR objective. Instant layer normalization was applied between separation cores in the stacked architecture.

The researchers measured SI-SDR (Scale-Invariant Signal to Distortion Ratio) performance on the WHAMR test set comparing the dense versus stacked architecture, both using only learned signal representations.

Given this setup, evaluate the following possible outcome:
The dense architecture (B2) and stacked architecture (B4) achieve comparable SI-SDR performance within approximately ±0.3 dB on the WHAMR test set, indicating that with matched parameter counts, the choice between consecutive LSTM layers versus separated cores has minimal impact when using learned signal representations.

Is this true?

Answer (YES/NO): YES